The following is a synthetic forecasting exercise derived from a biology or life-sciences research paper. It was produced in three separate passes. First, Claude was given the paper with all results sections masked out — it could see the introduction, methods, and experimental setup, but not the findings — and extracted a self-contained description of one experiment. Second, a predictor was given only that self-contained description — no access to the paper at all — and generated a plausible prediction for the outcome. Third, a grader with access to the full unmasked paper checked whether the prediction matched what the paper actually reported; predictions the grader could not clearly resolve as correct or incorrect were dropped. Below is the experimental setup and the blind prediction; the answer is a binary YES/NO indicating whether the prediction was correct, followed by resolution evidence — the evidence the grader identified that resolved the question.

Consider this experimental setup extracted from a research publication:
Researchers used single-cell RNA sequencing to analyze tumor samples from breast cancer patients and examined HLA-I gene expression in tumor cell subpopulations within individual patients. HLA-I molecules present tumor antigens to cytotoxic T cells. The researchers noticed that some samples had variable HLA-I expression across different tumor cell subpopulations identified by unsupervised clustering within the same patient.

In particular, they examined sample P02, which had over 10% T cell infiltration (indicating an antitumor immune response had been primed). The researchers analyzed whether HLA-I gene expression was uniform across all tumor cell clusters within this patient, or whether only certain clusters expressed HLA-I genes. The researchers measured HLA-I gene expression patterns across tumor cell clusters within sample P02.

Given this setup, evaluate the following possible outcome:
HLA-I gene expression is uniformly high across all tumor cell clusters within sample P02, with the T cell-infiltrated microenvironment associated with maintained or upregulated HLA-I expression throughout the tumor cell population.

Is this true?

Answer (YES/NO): NO